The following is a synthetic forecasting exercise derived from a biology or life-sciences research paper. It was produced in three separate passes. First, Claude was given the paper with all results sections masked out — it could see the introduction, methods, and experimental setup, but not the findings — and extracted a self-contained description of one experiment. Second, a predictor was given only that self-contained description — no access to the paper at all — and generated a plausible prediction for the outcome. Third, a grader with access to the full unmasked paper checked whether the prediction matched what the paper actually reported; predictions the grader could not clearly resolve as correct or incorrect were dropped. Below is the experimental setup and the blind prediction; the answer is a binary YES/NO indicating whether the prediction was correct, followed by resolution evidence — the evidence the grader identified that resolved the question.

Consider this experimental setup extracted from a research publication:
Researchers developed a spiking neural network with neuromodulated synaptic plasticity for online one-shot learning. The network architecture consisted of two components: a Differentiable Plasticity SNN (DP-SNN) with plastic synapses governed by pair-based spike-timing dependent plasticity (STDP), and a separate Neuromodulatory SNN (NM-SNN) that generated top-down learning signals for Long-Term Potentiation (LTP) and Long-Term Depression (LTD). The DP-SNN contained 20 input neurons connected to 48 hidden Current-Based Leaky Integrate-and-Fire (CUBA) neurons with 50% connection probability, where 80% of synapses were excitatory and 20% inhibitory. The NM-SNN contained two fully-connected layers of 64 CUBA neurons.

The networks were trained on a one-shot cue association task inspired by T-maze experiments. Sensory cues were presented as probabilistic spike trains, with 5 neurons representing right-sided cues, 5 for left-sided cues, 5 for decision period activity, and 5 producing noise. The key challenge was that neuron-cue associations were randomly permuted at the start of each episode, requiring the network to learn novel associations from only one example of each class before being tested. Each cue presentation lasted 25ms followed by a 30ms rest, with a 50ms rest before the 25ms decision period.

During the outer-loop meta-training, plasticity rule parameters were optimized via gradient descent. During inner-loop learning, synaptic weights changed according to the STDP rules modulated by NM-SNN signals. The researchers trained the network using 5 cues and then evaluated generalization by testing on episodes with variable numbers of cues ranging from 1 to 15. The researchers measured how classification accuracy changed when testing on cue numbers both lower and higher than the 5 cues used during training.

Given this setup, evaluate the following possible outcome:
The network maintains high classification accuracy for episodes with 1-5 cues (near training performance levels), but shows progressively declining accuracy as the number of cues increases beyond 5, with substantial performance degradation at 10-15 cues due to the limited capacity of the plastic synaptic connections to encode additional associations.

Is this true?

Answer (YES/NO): YES